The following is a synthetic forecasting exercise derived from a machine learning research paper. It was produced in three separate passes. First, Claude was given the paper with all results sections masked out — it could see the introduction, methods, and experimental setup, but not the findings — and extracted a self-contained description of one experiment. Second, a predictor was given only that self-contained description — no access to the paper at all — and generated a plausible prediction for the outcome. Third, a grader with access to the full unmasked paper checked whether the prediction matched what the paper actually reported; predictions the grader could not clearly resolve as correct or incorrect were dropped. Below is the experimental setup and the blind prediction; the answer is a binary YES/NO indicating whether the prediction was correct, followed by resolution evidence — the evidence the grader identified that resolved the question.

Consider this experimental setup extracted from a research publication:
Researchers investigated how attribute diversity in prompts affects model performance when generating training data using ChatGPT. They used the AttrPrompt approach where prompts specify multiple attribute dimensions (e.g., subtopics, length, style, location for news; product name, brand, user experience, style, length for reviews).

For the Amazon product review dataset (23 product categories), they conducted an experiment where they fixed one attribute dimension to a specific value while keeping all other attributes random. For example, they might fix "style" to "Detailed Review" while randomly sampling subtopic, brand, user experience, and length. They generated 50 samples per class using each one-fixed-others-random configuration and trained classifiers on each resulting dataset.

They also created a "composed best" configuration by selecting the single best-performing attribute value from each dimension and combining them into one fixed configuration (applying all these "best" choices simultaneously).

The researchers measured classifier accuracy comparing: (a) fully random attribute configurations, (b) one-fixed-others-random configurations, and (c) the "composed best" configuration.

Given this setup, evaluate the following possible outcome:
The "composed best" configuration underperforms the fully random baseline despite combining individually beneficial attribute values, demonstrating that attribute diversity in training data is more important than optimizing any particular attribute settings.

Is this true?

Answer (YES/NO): YES